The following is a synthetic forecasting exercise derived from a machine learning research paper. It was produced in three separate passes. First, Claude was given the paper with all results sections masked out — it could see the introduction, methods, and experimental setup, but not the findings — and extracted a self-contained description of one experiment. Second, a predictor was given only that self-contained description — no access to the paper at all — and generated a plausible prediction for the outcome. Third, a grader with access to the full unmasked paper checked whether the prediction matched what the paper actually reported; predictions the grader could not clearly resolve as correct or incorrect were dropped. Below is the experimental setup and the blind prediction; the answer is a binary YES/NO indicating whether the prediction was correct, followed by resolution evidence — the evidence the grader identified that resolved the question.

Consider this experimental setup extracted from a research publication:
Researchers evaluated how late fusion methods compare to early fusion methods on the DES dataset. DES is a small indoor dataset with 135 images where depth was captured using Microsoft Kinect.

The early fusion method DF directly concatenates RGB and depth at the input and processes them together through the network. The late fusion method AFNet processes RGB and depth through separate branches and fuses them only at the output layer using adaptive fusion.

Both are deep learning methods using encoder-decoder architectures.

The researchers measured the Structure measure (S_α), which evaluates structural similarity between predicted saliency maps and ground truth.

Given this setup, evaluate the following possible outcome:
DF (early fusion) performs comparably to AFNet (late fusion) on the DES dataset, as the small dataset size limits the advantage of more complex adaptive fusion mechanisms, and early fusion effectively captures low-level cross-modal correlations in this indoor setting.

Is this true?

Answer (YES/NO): NO